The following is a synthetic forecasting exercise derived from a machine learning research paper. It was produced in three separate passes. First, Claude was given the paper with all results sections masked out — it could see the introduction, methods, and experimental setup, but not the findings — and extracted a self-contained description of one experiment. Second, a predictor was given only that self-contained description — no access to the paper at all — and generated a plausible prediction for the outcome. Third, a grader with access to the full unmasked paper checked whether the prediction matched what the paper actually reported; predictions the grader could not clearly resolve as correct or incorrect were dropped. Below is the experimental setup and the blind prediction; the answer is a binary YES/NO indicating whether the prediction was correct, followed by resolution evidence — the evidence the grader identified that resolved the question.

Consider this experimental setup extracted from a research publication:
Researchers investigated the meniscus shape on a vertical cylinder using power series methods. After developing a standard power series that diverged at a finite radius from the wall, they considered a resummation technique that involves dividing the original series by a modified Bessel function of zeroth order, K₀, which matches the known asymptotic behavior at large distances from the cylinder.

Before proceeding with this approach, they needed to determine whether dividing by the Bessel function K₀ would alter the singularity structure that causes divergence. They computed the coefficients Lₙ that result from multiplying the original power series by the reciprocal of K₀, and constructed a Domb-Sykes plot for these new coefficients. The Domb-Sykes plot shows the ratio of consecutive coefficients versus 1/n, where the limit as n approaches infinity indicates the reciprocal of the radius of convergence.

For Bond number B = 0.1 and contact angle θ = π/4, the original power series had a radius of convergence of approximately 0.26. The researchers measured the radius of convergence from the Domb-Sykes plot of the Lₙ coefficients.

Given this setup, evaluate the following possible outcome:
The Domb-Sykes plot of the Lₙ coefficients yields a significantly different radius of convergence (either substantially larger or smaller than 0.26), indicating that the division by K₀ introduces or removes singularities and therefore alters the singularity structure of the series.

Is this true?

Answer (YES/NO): NO